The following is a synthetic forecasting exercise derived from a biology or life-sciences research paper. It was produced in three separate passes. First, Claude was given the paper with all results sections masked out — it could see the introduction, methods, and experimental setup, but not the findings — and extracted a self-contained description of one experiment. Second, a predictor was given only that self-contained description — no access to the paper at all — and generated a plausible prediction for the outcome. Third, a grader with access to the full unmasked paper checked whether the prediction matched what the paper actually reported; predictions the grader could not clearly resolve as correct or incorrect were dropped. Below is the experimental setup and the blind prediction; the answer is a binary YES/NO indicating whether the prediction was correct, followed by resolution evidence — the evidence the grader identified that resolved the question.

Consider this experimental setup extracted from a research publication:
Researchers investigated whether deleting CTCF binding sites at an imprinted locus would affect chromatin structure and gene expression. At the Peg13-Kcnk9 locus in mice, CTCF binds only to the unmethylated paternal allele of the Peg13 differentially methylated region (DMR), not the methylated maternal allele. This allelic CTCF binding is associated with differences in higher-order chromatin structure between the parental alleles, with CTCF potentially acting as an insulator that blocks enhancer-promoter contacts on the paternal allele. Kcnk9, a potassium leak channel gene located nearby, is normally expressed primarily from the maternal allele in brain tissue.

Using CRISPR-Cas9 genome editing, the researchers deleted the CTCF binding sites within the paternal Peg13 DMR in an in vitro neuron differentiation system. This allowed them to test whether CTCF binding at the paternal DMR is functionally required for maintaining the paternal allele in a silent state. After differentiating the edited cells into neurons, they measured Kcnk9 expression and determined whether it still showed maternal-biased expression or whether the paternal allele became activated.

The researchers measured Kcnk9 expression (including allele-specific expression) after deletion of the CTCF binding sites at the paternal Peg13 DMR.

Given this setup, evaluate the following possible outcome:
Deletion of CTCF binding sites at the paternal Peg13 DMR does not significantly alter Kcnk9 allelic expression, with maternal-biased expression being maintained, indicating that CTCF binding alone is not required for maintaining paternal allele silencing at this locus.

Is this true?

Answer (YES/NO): NO